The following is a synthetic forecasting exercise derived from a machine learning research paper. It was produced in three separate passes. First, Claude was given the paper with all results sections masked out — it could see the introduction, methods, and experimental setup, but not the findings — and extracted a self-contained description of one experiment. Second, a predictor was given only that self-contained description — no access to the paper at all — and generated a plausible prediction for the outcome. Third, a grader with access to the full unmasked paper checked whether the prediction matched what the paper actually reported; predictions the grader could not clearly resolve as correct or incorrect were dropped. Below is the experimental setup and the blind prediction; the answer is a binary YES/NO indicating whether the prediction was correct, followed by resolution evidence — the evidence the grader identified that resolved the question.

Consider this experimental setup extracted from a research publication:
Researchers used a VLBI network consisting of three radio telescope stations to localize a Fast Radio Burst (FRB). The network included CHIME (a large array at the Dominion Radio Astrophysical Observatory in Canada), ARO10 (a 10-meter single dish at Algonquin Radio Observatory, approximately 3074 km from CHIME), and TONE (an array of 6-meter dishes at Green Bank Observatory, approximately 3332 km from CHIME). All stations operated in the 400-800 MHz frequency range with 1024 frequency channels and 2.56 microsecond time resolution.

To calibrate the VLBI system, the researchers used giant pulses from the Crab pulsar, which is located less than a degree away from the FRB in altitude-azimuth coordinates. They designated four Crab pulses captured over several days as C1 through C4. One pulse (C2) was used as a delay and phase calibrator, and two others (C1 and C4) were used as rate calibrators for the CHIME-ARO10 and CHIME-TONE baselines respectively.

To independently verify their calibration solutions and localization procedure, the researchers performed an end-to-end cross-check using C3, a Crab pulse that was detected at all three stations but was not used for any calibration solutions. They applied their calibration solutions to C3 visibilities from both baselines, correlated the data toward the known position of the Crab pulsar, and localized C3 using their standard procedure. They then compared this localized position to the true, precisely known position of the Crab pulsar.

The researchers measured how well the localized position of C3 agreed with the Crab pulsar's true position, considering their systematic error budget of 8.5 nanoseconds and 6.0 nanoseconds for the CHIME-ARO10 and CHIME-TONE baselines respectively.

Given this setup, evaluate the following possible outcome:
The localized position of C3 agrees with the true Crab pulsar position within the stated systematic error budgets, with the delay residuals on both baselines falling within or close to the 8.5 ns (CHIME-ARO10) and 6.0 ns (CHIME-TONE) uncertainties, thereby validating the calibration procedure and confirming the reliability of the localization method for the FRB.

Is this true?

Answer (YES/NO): YES